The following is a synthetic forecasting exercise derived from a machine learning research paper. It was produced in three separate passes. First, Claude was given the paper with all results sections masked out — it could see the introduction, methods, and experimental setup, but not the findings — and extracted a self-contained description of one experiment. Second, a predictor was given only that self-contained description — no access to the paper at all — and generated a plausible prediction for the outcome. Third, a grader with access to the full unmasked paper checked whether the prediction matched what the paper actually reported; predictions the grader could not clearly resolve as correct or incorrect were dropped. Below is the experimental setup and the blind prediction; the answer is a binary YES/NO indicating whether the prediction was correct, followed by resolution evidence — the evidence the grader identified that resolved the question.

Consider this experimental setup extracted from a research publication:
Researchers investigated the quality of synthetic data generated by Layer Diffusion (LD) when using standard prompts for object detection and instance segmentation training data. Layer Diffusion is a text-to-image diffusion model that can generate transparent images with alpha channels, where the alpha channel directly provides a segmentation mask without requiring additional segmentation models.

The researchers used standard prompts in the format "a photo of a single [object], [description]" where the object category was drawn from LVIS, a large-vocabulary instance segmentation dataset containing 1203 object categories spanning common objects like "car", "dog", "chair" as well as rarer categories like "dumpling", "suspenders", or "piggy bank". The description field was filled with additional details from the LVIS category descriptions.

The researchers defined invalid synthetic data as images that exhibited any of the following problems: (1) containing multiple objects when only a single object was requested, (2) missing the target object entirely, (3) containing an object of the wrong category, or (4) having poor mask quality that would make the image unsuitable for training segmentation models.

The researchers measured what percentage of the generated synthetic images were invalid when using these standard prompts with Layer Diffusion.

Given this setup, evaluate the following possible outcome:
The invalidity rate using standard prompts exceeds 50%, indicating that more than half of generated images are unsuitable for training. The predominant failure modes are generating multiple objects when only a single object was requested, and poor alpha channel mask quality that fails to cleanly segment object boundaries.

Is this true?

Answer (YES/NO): NO